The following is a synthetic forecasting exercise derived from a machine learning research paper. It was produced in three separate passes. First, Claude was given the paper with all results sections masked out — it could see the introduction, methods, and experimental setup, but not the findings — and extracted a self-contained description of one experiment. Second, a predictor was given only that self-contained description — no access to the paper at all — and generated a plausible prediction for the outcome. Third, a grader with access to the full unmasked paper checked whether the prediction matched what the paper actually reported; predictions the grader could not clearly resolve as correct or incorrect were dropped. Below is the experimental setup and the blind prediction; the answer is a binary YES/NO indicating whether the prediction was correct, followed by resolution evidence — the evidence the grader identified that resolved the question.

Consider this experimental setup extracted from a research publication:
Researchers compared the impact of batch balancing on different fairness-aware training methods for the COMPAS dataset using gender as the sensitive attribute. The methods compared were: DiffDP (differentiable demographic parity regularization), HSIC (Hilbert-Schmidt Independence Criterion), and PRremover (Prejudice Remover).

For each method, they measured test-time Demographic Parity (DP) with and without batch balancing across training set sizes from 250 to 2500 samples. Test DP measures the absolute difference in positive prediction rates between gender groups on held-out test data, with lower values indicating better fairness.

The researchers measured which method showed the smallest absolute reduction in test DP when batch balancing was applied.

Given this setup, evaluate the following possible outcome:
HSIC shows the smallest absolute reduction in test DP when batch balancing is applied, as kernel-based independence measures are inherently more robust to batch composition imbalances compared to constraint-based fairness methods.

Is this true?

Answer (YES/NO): NO